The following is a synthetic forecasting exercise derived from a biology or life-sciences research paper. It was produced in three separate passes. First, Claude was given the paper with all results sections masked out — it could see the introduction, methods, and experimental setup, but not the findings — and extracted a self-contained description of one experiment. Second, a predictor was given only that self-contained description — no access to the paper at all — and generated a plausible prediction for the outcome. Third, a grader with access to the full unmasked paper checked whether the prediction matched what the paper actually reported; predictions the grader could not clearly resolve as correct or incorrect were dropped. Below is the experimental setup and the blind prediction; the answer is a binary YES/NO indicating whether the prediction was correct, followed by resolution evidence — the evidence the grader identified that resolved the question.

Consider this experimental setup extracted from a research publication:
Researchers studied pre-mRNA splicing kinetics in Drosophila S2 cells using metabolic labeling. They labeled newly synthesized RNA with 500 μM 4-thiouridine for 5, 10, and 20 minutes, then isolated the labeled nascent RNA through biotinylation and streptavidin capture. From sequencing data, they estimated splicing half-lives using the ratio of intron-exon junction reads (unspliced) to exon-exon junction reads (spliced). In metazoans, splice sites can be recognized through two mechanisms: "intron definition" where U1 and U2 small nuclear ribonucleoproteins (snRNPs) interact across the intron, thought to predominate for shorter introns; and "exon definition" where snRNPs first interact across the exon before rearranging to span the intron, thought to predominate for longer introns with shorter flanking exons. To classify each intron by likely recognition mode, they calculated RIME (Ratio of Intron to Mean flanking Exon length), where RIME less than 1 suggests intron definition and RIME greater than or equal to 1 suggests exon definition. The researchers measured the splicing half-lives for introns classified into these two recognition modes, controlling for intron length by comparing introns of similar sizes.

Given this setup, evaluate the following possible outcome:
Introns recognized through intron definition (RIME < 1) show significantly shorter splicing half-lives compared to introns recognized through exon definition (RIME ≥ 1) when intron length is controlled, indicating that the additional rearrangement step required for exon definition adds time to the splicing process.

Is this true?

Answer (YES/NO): NO